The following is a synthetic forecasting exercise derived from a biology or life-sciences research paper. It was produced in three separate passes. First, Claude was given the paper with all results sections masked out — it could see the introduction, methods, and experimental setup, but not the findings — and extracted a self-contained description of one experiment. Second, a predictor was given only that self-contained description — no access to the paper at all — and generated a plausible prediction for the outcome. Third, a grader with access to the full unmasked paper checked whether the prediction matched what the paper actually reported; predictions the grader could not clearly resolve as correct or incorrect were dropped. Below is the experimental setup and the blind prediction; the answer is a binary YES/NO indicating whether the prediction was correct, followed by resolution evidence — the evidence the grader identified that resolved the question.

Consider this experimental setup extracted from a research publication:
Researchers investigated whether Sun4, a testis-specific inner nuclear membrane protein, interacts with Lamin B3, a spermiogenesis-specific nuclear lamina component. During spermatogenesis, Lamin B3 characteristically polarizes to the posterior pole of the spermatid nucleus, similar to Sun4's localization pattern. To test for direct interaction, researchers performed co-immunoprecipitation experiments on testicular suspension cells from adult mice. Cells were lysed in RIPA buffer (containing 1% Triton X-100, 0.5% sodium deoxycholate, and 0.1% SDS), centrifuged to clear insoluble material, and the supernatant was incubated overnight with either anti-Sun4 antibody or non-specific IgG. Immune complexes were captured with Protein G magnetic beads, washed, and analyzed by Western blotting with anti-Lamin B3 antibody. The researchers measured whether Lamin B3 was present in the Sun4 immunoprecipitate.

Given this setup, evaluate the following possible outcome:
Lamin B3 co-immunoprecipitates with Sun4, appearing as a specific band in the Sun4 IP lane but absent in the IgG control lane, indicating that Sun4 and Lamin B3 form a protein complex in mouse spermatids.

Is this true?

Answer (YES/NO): YES